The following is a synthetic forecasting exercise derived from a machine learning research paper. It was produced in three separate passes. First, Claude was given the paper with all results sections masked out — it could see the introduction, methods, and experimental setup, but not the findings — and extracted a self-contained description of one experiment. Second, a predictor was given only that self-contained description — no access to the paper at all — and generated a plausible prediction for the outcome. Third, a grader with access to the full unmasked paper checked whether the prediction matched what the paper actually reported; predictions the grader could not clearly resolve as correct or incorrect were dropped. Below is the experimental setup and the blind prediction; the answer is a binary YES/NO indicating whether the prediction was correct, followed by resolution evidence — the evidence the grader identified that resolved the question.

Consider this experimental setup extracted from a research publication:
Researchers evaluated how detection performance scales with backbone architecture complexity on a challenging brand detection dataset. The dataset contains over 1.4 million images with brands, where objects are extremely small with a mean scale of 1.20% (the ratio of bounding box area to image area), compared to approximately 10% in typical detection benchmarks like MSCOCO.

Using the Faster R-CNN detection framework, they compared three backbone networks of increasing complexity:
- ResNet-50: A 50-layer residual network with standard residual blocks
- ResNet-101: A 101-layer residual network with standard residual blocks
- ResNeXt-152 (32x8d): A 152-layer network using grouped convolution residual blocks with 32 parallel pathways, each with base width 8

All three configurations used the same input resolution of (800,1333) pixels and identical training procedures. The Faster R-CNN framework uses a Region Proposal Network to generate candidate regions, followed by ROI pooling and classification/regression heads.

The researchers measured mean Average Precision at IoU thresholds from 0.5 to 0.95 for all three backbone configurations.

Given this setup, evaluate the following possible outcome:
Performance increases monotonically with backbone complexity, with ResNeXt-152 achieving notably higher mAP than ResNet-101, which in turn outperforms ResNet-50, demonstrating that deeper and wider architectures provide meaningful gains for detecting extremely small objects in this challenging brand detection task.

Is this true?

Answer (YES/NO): YES